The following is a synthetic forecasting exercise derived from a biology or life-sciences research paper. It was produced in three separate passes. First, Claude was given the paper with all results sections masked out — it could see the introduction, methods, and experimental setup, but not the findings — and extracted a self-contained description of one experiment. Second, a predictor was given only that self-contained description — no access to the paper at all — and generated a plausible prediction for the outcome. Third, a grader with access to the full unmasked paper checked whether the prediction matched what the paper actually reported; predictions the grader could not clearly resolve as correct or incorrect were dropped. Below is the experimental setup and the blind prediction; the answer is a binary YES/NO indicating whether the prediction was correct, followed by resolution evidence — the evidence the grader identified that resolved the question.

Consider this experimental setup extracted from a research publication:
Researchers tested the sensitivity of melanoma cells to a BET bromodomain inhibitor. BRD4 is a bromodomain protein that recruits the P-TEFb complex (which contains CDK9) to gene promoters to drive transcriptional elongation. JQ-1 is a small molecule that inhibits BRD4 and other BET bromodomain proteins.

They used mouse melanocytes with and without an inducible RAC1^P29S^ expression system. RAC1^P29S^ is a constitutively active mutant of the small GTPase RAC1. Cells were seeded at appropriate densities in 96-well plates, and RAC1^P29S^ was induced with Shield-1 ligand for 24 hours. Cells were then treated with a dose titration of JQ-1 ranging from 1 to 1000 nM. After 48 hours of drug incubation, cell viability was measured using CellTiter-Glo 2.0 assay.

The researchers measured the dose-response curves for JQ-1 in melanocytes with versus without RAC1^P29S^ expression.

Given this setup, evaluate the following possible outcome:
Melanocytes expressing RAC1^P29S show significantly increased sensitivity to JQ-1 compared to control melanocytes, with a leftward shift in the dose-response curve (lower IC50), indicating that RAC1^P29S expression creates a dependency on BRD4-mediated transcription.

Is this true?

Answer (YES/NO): YES